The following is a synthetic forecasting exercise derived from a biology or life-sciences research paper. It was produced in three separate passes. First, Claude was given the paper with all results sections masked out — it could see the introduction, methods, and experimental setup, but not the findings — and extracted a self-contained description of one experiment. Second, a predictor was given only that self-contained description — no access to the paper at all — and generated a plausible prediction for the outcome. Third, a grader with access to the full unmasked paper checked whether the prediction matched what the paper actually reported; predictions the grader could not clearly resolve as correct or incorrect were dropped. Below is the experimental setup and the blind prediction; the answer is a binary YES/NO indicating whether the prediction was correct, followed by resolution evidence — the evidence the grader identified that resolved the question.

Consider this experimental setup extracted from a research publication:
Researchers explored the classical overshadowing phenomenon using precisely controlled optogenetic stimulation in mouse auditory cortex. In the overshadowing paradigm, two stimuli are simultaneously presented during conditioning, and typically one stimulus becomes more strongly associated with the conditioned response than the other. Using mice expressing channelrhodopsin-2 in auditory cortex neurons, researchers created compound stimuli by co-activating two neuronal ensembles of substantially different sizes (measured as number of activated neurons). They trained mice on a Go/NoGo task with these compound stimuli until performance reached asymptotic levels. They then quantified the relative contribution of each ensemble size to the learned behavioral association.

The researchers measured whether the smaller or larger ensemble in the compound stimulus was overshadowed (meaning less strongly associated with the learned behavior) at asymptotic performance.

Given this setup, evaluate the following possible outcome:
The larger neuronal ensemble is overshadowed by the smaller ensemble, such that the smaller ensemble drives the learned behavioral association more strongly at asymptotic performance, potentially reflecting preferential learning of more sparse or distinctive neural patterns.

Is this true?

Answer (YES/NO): NO